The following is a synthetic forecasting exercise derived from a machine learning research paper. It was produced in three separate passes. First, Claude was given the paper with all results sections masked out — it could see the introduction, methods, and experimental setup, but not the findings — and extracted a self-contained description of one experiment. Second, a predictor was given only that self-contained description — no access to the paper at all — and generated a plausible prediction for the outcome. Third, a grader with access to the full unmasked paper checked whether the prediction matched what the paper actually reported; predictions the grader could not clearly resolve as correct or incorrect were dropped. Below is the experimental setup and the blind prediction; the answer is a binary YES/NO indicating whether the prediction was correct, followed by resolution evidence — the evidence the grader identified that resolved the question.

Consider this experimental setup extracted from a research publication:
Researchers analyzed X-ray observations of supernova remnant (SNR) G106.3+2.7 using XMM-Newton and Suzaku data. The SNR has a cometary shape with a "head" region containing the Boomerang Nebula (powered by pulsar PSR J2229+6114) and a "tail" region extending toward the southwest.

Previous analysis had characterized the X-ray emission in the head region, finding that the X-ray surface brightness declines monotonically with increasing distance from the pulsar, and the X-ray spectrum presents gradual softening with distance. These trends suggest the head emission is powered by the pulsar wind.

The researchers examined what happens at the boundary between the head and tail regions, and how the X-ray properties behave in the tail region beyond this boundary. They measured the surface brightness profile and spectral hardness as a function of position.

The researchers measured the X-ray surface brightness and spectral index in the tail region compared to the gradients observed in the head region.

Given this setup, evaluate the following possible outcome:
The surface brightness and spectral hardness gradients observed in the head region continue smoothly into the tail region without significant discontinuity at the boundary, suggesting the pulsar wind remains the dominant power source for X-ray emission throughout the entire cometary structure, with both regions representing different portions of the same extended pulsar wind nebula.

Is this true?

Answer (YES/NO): NO